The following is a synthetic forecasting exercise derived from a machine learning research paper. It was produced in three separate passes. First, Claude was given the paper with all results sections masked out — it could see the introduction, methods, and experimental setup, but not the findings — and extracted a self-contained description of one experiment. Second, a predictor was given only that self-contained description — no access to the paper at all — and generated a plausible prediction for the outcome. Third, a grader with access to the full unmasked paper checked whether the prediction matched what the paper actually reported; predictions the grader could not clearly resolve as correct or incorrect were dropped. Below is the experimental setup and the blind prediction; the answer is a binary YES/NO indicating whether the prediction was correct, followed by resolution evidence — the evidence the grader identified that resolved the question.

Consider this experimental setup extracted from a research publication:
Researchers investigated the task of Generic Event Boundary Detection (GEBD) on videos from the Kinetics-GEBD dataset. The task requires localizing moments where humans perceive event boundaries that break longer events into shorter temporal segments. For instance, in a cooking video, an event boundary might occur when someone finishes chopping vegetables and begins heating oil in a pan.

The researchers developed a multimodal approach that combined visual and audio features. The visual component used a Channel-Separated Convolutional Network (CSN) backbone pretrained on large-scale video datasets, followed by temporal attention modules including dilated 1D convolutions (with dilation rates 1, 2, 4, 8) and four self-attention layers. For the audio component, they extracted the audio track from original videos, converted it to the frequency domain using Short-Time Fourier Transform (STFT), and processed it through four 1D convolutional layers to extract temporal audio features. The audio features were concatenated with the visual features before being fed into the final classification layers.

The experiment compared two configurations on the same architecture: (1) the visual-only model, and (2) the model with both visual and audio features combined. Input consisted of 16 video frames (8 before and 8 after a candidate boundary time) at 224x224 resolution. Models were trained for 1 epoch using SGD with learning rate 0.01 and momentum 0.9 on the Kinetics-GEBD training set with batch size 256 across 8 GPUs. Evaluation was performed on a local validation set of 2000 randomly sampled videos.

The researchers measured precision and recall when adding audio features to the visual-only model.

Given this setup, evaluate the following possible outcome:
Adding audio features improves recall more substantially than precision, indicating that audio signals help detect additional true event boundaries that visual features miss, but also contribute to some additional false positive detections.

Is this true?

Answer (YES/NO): NO